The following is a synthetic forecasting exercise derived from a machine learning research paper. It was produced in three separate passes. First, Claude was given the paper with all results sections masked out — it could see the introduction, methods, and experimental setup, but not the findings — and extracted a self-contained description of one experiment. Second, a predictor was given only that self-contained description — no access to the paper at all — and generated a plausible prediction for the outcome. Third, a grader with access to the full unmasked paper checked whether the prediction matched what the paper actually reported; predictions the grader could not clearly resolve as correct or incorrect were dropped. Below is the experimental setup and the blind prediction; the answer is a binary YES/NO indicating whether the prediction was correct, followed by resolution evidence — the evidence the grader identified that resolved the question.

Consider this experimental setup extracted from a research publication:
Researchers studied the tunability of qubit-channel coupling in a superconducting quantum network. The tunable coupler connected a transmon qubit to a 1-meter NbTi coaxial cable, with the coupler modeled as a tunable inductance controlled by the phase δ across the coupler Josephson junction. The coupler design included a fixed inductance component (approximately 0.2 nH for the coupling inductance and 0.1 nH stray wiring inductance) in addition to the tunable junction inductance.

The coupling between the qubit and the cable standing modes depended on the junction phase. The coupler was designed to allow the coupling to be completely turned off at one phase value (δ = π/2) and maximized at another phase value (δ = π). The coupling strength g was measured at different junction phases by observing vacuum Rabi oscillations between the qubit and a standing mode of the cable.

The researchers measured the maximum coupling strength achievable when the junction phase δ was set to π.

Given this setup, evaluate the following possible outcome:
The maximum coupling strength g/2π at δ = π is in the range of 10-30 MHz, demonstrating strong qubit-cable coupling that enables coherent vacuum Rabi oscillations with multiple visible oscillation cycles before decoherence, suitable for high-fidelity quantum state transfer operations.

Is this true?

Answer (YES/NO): YES